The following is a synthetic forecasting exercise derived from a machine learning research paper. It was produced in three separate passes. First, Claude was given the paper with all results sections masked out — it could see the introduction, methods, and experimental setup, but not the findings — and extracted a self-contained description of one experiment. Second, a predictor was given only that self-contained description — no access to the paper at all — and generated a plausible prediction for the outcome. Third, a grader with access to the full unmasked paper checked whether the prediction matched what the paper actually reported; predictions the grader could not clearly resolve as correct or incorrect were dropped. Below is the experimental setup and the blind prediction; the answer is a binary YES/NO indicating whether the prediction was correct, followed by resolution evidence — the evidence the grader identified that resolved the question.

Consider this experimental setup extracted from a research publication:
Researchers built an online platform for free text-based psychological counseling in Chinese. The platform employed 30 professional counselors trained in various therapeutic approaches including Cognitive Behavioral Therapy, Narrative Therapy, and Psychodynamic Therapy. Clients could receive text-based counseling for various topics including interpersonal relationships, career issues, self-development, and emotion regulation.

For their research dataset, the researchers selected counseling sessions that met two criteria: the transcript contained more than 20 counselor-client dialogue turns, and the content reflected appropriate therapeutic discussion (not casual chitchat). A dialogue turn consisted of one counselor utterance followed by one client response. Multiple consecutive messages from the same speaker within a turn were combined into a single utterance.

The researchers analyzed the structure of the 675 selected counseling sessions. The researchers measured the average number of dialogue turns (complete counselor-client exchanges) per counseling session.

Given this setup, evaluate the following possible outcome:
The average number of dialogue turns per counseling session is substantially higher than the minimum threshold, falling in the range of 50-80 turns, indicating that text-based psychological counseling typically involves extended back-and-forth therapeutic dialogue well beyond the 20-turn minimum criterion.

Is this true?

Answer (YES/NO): YES